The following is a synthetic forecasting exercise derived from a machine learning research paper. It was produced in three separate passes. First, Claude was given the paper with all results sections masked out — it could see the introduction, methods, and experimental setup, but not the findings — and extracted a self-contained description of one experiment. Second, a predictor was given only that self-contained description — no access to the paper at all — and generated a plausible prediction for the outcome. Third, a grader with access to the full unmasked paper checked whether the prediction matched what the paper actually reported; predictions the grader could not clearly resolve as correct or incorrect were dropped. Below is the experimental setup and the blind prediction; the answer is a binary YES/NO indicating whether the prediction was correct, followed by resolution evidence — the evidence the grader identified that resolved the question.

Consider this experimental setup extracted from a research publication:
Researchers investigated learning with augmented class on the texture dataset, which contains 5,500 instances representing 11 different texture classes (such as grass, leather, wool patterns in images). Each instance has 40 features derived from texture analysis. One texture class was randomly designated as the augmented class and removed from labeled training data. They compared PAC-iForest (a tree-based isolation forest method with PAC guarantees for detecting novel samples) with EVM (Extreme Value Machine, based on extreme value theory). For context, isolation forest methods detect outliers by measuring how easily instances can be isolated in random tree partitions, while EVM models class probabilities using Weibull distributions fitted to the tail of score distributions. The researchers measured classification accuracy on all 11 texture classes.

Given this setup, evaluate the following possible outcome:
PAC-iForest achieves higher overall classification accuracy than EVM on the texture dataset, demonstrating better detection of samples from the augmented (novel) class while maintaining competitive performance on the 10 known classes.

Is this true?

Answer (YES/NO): NO